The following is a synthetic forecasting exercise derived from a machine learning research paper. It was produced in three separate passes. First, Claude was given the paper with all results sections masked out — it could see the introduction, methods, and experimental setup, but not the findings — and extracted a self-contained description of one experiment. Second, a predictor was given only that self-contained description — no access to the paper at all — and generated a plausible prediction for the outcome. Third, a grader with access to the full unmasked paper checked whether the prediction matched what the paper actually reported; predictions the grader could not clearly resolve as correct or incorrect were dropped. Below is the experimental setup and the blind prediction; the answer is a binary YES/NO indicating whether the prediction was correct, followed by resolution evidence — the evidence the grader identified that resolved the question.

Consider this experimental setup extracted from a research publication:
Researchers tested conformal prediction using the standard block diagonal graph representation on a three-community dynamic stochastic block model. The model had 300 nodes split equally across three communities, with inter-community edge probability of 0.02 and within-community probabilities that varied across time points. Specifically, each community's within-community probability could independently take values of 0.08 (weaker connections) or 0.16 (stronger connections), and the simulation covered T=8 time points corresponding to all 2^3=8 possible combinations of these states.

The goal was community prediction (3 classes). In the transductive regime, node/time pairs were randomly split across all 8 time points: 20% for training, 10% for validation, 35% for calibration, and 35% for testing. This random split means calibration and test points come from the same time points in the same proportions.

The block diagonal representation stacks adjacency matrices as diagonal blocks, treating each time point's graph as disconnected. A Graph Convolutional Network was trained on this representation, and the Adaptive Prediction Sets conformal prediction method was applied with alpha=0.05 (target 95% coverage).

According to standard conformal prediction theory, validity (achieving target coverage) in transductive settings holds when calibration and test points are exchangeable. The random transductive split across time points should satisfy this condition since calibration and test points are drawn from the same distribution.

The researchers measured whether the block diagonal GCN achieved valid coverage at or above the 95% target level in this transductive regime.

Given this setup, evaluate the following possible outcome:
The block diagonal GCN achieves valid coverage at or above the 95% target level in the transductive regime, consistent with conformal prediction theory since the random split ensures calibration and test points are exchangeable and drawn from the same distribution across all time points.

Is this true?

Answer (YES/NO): NO